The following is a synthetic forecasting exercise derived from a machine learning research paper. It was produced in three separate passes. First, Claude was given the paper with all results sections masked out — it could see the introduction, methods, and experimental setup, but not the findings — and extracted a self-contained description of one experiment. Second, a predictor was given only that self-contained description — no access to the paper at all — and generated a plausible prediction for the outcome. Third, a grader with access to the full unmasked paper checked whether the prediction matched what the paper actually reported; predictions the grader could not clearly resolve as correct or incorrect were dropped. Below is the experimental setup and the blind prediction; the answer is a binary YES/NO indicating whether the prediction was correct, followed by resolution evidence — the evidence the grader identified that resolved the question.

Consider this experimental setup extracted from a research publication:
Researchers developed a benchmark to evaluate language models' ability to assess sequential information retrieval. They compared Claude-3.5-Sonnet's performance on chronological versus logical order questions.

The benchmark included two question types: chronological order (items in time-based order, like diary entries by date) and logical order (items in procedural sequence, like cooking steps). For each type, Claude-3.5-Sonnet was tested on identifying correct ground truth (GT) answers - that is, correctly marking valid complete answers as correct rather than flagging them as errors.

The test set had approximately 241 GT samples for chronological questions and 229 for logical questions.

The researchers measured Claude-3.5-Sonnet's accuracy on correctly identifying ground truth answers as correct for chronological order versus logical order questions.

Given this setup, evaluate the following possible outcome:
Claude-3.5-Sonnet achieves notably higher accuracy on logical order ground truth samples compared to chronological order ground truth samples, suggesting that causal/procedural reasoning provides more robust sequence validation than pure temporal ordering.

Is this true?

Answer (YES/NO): NO